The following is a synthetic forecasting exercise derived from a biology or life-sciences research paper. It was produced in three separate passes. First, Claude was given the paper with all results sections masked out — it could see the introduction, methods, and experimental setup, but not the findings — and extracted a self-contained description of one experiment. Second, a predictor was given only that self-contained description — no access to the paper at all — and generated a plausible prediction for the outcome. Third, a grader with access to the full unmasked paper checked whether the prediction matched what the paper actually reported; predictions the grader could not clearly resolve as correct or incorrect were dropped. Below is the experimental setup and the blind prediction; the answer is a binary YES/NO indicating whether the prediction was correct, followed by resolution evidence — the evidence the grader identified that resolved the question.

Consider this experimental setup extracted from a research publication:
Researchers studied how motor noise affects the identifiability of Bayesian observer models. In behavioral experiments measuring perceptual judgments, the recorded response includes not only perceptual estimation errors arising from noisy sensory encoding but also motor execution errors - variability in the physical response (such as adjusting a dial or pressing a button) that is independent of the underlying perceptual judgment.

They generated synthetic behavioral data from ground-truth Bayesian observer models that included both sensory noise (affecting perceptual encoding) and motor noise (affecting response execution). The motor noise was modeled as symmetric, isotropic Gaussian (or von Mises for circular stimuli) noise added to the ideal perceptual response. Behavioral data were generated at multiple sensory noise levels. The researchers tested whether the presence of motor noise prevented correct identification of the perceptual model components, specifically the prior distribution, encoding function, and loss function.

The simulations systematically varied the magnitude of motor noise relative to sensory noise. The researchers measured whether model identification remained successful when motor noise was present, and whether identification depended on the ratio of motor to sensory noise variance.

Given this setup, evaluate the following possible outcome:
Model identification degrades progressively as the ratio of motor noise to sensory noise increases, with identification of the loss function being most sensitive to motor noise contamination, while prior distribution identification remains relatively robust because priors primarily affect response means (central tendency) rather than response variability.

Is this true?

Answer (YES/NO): NO